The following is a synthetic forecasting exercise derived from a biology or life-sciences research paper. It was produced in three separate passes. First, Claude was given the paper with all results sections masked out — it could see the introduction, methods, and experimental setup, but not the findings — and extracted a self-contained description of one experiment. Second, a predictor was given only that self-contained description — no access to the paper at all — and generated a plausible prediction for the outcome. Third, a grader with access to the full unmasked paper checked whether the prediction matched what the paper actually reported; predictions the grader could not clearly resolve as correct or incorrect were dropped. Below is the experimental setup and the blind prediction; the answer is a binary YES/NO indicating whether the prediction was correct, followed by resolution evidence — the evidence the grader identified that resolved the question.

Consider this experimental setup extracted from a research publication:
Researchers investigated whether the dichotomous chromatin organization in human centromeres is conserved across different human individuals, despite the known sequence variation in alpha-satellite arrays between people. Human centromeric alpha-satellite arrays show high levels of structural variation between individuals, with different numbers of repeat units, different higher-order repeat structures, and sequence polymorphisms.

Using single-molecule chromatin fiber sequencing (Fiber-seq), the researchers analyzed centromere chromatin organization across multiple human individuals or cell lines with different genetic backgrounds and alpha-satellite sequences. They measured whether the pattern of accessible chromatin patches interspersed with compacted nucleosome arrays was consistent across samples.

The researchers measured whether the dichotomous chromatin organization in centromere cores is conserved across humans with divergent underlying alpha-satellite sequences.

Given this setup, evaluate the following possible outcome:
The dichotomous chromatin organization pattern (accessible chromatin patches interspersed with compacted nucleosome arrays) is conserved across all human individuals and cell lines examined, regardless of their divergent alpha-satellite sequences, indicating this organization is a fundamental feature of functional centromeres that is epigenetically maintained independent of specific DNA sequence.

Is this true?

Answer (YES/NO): YES